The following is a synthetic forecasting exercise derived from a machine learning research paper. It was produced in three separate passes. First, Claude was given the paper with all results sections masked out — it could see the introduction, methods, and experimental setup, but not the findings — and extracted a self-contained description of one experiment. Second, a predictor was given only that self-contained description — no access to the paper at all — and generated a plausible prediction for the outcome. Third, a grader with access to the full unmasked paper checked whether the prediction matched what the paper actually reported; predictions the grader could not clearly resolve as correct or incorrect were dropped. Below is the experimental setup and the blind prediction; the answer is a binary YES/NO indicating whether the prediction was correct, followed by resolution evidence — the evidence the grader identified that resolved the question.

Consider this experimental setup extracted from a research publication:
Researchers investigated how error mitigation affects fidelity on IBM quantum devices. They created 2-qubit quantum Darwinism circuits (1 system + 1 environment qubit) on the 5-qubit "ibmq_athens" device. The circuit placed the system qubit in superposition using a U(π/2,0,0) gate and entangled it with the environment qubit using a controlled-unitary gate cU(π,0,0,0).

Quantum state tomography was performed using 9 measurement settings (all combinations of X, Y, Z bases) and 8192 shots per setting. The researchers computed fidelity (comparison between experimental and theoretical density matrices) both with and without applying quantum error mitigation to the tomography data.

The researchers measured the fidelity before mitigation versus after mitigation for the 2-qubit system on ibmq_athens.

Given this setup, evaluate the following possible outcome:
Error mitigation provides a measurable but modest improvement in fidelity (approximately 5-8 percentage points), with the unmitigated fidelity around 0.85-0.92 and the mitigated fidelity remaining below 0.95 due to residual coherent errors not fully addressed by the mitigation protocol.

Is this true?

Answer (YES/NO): NO